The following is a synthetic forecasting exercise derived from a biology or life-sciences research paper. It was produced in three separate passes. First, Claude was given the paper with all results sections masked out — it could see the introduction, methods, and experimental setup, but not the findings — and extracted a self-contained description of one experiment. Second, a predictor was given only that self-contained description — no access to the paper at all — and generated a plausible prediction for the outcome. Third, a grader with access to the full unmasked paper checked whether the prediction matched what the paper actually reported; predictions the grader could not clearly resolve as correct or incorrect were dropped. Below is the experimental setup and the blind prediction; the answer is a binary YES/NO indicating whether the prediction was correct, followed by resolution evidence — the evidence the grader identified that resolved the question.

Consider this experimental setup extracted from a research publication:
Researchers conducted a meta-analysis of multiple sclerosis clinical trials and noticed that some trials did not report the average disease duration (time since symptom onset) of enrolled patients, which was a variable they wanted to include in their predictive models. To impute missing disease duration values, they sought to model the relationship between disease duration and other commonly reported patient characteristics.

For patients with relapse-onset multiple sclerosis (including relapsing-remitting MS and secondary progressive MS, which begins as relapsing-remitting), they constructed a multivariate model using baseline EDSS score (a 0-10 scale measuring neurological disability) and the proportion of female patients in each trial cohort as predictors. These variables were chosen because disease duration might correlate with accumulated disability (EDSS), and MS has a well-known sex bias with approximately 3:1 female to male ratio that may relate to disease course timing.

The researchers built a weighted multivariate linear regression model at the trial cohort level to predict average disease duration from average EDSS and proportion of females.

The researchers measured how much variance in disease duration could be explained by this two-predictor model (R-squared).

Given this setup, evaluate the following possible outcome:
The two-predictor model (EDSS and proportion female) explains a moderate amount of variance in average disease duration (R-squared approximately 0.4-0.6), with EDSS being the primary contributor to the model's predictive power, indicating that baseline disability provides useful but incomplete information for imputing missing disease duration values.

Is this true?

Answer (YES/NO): NO